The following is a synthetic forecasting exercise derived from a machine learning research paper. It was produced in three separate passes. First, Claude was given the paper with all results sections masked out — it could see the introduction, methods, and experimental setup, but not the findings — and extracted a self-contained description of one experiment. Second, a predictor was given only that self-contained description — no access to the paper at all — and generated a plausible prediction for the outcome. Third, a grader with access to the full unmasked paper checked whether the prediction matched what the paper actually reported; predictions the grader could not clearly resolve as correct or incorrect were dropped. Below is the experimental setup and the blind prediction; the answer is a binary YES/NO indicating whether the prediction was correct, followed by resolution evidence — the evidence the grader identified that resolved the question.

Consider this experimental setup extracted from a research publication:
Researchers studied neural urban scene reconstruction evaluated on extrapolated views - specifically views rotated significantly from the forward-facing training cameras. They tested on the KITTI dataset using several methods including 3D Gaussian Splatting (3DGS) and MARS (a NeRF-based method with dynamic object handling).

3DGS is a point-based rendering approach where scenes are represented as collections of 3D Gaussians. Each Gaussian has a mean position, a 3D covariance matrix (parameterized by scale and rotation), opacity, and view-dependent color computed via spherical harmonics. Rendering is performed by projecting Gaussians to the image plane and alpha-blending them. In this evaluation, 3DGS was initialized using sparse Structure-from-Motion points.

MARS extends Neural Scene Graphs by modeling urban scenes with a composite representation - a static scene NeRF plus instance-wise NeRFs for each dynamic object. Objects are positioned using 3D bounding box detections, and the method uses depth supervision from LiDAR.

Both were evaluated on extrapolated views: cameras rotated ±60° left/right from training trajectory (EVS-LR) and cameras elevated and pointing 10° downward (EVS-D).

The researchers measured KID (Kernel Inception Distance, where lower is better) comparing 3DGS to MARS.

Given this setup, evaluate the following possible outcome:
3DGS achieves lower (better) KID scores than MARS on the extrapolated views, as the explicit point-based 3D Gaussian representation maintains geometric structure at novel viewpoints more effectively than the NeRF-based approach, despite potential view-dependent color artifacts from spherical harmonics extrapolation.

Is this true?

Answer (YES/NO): NO